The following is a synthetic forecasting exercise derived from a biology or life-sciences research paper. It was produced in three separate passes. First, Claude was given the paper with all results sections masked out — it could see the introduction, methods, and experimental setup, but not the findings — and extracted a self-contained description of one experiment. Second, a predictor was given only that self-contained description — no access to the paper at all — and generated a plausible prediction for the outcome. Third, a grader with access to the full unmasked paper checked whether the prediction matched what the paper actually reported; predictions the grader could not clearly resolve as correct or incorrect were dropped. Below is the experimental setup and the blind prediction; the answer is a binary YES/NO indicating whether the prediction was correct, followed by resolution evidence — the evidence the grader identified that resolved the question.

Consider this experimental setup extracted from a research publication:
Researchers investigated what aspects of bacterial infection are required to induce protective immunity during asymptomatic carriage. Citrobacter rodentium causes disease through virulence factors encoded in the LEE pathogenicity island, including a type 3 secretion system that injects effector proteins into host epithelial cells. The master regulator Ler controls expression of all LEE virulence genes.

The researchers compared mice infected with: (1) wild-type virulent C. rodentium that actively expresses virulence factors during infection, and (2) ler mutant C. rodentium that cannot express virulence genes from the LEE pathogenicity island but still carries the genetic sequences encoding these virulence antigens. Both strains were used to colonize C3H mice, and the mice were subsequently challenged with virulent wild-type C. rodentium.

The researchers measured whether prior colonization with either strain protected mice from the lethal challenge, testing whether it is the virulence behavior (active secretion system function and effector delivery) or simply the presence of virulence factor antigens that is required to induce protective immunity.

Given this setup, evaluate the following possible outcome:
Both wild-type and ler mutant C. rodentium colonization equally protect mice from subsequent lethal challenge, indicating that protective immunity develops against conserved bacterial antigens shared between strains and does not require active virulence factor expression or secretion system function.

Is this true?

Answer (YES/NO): NO